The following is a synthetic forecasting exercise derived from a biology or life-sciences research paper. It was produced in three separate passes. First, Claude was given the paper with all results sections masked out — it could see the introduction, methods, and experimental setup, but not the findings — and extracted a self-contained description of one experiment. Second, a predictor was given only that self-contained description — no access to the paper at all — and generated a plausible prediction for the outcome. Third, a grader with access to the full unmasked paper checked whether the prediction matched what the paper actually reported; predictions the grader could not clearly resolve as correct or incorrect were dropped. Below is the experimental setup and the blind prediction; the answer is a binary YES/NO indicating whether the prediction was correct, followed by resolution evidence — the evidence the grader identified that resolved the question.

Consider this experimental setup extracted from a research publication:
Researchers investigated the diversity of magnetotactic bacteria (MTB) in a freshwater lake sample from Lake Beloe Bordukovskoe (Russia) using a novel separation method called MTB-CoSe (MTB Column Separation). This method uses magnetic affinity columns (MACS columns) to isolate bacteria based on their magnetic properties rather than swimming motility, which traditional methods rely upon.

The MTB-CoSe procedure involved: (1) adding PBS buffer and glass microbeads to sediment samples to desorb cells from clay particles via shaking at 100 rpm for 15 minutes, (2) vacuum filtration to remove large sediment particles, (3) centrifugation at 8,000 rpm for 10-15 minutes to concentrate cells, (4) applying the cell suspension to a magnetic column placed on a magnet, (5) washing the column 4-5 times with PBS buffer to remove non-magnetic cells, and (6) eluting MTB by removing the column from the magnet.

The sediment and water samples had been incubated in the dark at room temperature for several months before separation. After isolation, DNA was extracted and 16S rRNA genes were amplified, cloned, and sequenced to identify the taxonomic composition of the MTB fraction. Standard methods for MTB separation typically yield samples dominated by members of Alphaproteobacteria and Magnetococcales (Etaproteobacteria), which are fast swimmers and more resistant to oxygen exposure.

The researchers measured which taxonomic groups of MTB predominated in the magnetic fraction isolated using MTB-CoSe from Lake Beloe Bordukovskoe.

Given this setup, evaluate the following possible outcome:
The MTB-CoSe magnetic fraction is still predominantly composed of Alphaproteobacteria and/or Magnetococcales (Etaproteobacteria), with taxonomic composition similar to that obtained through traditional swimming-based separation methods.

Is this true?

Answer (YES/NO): NO